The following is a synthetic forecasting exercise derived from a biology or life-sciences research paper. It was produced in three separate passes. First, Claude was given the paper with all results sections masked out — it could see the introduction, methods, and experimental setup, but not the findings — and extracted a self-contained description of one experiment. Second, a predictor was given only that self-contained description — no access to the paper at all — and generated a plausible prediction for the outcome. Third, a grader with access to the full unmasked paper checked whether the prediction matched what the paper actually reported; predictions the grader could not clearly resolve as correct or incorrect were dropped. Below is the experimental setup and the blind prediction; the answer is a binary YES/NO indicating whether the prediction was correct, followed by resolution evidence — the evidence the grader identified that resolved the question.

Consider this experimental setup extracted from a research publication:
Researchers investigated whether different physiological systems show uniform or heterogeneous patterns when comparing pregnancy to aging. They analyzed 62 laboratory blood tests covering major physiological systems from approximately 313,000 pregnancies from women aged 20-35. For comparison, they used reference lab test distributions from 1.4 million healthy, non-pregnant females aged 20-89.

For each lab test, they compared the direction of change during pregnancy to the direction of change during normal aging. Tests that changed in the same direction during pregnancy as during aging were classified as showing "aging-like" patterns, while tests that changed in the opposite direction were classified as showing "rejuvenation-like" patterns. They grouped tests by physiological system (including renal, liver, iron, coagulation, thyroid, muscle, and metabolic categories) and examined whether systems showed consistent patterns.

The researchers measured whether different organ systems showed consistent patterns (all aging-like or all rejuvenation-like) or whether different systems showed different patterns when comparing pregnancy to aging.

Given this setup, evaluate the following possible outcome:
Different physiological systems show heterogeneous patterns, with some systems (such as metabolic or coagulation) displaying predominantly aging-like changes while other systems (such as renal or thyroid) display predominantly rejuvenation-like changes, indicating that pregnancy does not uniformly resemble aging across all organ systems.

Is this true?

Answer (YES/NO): NO